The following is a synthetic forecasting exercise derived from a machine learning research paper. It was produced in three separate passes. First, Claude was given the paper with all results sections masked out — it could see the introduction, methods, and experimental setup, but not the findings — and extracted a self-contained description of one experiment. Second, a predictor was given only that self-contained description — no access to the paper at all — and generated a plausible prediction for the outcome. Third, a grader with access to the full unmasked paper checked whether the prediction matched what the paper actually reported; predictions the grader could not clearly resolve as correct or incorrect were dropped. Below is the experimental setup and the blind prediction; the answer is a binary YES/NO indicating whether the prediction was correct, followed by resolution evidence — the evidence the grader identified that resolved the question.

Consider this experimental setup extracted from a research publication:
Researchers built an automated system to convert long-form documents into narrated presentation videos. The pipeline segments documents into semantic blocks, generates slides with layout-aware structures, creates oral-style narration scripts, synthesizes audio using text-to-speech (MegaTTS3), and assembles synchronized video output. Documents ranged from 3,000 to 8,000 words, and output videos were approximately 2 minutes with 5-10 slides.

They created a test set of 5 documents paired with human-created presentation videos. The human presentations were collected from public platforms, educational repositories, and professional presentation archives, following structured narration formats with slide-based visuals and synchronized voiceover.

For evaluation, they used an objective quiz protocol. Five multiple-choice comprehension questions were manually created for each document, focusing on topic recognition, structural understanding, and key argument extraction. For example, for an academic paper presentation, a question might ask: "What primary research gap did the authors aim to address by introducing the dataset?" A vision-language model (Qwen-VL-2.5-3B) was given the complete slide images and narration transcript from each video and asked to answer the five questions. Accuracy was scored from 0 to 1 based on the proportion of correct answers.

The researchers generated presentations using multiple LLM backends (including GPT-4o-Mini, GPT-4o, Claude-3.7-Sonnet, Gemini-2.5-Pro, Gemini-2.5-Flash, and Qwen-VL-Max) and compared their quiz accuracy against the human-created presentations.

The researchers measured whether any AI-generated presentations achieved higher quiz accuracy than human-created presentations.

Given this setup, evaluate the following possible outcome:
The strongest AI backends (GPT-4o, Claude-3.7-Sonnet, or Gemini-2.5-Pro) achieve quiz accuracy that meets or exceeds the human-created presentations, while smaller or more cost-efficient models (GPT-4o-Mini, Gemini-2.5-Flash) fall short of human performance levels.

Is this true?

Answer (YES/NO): NO